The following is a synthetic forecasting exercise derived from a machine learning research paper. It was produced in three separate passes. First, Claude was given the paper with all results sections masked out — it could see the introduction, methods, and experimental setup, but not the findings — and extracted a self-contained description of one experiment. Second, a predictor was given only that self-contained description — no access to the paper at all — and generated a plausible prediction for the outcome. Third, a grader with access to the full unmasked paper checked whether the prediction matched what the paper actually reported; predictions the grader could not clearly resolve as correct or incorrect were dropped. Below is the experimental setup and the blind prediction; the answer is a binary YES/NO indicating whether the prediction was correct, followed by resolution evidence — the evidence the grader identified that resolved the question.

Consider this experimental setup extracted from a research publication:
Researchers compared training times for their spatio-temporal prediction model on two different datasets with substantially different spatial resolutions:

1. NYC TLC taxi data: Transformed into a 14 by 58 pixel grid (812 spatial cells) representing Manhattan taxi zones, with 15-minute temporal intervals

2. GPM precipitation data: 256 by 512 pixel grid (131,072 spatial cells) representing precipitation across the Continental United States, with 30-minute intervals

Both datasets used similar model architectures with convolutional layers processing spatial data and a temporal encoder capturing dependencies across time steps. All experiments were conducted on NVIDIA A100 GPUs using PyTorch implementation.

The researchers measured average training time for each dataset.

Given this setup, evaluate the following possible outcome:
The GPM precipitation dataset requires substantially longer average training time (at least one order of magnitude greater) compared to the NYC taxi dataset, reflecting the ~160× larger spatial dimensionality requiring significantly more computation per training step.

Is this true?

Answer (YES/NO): YES